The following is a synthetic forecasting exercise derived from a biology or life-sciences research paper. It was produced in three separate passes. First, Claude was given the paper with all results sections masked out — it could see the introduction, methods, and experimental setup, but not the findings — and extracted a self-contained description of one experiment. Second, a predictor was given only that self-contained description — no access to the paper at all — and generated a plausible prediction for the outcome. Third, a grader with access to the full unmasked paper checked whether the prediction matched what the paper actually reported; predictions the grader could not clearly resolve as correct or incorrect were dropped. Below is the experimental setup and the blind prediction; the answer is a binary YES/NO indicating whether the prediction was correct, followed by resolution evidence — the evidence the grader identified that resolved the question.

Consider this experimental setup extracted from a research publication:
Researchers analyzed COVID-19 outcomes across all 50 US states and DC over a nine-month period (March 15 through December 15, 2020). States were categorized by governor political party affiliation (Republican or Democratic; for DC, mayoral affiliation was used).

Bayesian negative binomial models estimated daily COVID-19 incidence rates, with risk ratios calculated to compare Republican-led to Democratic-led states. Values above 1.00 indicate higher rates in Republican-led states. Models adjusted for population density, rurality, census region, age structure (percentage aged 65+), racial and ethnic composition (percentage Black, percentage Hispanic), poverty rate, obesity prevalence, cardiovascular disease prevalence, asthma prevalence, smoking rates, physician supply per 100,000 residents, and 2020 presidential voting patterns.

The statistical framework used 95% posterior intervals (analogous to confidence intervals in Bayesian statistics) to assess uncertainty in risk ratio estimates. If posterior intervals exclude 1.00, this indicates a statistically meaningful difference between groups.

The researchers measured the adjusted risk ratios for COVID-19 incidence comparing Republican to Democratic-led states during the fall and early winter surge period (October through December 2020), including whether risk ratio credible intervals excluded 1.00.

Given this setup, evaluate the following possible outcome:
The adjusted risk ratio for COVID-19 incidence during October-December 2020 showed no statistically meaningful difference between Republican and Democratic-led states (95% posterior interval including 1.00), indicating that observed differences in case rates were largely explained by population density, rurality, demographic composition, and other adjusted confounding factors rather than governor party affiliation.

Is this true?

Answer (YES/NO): NO